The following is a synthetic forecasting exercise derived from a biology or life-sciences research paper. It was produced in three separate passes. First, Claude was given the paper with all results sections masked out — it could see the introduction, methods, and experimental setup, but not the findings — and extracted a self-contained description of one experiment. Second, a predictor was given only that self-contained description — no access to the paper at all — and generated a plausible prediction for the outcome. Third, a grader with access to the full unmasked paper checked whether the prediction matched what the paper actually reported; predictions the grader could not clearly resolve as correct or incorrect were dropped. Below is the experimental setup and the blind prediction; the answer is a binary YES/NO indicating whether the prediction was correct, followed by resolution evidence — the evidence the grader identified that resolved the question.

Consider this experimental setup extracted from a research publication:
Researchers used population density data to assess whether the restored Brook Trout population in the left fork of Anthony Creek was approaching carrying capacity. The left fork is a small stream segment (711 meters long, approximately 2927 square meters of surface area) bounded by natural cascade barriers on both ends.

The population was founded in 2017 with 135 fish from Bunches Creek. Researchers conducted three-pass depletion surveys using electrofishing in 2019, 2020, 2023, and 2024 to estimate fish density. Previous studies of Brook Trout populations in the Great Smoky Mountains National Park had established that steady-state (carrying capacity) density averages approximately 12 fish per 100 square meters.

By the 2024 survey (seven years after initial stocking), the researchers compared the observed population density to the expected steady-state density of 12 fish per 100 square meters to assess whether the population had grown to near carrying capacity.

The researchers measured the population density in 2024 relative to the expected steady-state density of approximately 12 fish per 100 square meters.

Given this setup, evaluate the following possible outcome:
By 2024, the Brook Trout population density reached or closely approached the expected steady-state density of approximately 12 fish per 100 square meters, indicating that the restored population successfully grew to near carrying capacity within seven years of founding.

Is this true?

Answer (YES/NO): YES